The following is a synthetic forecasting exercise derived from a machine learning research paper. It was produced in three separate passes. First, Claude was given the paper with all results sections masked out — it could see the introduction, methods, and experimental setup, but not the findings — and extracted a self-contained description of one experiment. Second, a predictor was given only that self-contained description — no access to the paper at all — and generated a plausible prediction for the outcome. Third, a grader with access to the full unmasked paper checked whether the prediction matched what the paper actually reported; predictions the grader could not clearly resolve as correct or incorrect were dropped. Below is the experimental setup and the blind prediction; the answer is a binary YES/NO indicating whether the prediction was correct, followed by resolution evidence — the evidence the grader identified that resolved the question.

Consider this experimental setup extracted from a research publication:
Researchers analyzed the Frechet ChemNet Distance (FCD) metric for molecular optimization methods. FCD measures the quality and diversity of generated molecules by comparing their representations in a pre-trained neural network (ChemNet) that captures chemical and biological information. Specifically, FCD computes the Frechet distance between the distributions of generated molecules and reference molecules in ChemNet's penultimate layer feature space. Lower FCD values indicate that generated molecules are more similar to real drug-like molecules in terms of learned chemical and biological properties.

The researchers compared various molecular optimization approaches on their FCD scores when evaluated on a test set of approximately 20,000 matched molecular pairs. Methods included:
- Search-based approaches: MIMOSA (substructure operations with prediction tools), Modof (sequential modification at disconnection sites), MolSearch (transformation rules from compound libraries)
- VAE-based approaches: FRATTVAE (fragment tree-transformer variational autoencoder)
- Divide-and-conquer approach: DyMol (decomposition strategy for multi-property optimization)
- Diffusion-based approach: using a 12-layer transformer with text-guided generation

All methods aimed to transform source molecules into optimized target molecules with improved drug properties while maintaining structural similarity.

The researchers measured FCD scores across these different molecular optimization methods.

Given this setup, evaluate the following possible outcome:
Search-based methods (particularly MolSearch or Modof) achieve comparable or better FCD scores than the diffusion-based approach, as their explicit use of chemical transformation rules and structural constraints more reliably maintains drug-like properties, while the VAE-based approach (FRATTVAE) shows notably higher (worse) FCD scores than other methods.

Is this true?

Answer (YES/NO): NO